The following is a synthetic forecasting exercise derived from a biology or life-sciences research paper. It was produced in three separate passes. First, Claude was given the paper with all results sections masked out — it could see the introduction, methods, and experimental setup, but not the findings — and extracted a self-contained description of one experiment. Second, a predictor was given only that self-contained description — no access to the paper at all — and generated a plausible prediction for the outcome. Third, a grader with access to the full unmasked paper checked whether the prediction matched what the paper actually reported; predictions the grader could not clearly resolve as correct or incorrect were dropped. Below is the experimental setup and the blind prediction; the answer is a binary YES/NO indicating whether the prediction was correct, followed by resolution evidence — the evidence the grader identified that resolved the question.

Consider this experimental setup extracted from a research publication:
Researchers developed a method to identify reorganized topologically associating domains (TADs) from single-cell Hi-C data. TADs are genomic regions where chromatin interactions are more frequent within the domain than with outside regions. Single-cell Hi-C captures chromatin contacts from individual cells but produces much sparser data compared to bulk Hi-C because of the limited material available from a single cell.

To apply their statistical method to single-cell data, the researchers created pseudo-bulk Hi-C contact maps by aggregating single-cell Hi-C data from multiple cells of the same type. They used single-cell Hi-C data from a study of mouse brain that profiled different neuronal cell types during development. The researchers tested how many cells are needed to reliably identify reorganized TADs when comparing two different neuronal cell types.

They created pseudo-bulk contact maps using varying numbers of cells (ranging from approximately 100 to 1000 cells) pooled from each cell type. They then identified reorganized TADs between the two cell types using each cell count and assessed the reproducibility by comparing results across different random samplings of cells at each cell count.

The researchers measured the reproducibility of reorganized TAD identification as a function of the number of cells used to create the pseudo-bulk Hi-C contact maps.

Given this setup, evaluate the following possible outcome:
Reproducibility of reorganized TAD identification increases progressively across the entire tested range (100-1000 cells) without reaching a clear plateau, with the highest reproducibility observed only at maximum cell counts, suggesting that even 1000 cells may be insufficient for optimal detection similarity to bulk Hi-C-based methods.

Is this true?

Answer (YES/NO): NO